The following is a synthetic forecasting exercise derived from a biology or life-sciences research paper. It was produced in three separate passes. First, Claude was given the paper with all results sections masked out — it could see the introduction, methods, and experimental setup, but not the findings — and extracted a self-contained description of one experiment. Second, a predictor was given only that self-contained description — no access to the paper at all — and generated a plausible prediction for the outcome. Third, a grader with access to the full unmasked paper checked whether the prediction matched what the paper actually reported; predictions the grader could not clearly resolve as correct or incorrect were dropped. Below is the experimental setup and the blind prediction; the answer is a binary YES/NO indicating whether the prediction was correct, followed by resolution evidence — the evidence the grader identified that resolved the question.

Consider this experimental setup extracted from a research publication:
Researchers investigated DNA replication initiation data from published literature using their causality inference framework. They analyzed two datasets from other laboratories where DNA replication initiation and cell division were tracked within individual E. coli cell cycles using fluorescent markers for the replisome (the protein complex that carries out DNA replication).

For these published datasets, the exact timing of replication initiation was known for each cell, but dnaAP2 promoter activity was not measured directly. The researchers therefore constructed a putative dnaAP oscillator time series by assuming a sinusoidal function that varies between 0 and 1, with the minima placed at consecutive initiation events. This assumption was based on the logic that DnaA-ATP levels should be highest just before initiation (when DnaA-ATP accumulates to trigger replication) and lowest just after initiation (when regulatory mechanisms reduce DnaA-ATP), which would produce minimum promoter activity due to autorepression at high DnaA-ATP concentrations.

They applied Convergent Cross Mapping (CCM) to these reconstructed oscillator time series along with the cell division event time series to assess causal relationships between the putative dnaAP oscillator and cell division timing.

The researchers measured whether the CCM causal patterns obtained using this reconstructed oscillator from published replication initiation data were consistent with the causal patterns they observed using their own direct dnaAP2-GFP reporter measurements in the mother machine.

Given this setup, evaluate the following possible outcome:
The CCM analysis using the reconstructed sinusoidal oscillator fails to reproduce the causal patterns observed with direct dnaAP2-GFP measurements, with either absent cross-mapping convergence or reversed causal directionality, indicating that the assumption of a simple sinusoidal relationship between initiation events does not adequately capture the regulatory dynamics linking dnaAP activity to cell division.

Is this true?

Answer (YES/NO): NO